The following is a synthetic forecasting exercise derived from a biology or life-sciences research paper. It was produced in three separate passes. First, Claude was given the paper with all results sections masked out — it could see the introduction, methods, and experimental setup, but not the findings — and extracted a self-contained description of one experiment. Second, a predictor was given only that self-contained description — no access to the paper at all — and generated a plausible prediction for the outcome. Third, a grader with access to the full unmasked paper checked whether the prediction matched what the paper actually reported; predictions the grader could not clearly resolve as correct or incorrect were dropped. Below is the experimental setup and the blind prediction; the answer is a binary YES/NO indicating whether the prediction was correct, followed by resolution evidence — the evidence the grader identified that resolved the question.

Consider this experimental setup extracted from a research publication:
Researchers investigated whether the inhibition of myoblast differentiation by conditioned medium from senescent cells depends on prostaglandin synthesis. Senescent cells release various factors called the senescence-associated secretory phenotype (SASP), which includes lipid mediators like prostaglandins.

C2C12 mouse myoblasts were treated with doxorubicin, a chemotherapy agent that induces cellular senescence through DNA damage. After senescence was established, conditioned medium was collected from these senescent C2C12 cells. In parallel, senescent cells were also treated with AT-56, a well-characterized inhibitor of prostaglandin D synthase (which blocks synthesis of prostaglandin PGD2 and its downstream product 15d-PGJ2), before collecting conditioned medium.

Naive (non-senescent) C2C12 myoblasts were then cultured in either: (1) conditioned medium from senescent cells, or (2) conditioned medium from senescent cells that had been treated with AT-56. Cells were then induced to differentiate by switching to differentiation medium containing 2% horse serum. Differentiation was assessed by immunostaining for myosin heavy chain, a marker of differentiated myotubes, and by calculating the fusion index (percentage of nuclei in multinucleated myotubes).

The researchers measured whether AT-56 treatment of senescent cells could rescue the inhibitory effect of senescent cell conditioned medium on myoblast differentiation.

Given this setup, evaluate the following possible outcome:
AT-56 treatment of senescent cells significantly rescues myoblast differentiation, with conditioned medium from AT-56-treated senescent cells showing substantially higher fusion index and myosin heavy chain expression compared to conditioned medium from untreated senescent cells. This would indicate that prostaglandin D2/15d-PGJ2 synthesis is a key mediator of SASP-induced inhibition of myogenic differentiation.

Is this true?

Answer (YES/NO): YES